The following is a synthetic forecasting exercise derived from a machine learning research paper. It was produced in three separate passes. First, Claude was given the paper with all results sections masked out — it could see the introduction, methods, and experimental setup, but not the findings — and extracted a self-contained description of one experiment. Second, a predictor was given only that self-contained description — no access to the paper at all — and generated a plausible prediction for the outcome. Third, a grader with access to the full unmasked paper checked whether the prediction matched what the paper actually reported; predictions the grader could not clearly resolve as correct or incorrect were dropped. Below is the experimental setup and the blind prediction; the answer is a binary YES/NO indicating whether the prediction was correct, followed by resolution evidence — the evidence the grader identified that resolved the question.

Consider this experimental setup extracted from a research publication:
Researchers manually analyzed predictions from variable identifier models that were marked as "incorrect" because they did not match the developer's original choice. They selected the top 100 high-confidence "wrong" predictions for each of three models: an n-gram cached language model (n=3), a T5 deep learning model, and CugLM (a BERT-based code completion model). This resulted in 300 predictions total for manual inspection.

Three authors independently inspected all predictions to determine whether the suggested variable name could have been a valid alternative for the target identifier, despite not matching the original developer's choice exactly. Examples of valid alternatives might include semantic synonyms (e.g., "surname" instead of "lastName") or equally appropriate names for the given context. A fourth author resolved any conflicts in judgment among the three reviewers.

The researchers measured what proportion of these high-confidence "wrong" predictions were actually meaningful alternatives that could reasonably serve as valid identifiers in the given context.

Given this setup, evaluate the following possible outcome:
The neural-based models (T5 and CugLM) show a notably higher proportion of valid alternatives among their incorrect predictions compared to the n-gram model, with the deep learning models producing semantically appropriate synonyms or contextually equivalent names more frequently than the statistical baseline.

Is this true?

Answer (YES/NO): NO